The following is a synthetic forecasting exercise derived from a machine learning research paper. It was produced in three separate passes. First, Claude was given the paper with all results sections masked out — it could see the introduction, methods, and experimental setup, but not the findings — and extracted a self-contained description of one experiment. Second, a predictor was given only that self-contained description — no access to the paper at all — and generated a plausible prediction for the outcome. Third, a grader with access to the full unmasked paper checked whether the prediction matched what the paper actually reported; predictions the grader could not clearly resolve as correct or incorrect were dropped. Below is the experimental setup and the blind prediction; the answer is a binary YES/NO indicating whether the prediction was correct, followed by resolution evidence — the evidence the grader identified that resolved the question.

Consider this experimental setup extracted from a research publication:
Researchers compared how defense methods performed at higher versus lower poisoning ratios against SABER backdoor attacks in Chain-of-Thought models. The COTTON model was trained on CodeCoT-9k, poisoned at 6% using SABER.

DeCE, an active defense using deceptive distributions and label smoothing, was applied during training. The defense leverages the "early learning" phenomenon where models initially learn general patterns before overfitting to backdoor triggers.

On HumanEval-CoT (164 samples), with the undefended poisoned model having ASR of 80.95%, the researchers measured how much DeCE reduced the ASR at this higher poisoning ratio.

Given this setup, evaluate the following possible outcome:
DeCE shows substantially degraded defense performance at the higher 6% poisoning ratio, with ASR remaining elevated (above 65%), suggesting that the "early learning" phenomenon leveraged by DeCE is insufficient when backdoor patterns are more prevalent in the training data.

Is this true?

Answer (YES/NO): YES